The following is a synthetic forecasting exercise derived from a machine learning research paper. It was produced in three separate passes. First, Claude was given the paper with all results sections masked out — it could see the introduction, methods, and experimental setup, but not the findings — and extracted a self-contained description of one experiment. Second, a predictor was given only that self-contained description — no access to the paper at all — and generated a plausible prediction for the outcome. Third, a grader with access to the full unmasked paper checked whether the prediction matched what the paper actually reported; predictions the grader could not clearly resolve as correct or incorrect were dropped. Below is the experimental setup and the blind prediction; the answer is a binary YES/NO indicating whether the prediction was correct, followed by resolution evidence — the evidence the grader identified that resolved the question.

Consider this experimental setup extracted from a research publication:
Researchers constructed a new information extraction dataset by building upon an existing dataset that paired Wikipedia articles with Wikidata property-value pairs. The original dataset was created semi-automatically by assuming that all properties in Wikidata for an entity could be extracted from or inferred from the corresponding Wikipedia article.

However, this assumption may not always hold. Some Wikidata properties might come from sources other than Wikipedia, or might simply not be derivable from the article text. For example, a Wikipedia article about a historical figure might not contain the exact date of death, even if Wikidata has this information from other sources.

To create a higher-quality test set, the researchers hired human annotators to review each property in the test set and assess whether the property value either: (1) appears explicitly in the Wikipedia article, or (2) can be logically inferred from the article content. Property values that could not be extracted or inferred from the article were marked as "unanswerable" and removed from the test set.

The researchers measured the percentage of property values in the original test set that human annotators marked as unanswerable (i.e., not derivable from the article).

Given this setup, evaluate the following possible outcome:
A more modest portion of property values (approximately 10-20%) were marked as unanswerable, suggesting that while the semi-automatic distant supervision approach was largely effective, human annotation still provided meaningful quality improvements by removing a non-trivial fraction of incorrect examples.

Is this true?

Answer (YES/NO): NO